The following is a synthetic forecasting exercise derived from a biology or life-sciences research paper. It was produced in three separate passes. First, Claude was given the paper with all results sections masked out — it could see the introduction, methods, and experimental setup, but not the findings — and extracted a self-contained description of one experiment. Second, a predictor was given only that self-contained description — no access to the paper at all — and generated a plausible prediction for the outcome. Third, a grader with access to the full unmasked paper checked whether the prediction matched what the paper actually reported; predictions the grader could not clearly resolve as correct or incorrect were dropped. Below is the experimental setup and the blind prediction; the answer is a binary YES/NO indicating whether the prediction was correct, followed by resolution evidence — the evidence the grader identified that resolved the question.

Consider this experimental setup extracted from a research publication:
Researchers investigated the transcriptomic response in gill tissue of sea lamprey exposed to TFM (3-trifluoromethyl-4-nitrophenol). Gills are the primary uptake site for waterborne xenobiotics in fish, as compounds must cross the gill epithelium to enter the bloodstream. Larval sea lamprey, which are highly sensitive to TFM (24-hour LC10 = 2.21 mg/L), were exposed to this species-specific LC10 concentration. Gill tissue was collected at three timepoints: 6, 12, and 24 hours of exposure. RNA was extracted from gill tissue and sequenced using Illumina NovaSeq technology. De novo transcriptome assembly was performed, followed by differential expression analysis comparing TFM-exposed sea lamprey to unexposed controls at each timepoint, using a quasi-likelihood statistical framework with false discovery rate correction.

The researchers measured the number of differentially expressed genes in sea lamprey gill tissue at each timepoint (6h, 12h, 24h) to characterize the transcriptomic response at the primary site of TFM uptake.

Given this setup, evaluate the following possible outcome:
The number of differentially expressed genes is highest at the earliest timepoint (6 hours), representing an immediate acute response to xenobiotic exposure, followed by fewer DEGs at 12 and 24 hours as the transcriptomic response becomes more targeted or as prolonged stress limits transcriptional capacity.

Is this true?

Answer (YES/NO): NO